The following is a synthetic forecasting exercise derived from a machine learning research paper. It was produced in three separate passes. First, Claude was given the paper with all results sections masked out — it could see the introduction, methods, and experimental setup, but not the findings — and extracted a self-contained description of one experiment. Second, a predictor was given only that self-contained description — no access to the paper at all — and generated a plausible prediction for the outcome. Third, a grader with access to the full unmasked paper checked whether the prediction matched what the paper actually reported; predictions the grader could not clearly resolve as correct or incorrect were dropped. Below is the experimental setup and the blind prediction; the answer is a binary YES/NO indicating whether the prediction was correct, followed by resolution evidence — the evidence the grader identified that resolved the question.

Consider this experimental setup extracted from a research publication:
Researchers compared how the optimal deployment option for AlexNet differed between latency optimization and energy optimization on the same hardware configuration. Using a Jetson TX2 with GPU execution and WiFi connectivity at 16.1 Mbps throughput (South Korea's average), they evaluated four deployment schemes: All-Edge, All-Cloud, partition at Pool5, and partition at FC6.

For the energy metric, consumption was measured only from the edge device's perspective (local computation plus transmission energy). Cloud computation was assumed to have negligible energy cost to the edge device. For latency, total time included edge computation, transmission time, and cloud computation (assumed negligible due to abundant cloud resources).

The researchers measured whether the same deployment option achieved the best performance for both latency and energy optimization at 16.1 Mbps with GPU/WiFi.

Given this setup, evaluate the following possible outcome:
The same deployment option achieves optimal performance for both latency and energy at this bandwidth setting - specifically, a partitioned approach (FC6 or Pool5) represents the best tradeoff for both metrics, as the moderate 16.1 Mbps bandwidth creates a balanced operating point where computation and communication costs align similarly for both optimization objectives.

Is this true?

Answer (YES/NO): NO